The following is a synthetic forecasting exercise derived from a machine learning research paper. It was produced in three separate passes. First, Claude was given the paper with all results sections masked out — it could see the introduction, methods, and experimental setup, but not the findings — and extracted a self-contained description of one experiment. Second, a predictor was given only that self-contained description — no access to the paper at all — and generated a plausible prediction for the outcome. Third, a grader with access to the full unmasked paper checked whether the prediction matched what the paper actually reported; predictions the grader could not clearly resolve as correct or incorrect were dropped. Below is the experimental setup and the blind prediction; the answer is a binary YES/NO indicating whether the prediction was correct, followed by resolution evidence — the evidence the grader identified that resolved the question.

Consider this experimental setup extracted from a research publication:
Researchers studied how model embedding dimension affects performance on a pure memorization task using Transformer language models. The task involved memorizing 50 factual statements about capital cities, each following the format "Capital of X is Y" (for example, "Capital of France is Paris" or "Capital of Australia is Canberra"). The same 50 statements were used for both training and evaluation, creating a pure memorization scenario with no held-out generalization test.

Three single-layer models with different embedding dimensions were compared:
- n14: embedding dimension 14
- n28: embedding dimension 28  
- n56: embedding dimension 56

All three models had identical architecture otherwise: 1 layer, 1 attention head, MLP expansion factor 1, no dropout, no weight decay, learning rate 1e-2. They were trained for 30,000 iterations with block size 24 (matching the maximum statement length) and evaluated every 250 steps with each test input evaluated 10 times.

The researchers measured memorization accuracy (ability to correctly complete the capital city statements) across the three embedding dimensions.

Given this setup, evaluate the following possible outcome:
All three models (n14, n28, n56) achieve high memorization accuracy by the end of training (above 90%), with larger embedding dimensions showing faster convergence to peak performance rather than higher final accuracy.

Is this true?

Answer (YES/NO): NO